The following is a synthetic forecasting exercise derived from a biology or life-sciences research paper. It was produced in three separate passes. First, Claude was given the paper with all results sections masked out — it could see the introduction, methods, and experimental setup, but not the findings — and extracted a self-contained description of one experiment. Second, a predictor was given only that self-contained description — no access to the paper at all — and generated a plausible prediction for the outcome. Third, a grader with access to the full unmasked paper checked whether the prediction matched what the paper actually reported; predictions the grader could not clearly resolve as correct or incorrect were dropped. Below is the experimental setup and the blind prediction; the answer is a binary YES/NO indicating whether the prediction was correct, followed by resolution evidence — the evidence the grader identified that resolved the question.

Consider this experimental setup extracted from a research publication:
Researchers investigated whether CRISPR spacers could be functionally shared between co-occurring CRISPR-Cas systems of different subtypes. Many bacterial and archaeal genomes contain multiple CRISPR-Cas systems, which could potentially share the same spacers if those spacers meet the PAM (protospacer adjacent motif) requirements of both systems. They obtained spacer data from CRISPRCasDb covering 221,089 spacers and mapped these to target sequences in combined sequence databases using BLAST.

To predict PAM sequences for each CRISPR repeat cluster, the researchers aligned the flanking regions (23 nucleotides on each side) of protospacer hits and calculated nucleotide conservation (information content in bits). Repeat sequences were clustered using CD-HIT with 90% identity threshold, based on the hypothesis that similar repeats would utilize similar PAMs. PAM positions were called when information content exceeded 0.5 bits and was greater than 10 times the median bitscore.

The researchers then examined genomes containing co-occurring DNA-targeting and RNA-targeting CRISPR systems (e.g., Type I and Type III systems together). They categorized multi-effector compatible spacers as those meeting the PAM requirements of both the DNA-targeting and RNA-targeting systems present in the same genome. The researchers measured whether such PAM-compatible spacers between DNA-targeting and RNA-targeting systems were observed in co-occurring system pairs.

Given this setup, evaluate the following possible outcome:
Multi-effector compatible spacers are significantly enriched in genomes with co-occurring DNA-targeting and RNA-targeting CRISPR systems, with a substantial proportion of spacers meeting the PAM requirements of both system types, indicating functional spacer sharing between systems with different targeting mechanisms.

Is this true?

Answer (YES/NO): YES